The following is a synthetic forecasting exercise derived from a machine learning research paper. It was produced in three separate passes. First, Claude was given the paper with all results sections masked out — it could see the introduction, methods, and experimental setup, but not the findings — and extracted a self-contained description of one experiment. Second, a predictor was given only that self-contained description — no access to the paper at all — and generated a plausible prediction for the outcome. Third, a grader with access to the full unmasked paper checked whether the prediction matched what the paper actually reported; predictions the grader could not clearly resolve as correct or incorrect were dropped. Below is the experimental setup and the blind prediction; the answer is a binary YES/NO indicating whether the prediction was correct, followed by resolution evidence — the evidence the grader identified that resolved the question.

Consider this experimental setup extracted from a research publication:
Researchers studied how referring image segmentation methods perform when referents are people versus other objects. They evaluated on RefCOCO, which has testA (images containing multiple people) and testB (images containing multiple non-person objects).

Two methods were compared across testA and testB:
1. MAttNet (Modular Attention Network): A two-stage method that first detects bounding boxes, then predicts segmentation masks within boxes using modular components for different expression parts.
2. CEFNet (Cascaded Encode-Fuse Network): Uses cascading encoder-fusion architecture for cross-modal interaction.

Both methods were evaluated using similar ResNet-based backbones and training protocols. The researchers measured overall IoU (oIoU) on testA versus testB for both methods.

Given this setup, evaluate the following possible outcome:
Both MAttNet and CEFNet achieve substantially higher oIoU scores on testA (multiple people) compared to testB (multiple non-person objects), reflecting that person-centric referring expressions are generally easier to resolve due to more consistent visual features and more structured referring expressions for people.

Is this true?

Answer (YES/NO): YES